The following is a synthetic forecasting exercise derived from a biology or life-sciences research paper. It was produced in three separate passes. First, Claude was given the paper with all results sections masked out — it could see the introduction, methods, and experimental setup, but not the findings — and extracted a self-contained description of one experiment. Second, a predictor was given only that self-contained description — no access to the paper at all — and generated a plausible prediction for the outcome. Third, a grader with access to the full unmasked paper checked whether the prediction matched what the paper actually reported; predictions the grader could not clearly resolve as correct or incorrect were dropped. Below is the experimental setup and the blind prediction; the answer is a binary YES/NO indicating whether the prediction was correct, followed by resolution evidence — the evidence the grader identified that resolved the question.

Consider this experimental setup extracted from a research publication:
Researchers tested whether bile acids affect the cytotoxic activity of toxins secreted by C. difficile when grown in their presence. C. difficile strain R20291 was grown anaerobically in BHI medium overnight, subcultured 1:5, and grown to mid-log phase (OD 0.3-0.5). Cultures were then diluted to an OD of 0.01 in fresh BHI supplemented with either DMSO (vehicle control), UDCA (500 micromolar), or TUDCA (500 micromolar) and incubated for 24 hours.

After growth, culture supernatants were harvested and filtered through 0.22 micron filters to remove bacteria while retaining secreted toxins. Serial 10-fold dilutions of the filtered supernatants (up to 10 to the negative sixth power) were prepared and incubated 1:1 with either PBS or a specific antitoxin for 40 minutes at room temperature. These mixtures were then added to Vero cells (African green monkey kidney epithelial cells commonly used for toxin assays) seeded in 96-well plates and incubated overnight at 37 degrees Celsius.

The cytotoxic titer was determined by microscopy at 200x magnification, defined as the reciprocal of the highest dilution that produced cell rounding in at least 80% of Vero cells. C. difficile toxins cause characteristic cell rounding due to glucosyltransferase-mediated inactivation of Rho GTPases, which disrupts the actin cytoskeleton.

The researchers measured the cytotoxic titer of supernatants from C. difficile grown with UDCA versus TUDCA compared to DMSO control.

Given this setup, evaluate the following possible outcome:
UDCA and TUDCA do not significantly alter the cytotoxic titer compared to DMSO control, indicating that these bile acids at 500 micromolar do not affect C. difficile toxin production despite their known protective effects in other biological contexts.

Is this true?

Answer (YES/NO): NO